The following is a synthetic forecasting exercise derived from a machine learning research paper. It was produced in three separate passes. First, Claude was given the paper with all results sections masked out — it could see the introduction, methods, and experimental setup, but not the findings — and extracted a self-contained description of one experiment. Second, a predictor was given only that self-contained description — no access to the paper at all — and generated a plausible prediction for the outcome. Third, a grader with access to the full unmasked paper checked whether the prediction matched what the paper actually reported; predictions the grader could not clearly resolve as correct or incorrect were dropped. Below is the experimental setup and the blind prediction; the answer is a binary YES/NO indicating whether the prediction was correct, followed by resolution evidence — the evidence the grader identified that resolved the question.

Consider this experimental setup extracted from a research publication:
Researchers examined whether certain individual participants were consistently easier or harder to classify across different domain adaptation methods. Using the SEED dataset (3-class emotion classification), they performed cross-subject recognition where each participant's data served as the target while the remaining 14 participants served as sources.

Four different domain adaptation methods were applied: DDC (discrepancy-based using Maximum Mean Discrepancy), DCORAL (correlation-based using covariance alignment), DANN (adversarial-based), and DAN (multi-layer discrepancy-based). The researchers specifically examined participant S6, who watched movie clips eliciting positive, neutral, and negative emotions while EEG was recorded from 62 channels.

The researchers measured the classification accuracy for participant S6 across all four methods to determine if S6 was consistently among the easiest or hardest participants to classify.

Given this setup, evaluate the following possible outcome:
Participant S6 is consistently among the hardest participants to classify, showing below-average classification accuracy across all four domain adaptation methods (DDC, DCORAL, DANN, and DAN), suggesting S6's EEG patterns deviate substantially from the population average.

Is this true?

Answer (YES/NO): NO